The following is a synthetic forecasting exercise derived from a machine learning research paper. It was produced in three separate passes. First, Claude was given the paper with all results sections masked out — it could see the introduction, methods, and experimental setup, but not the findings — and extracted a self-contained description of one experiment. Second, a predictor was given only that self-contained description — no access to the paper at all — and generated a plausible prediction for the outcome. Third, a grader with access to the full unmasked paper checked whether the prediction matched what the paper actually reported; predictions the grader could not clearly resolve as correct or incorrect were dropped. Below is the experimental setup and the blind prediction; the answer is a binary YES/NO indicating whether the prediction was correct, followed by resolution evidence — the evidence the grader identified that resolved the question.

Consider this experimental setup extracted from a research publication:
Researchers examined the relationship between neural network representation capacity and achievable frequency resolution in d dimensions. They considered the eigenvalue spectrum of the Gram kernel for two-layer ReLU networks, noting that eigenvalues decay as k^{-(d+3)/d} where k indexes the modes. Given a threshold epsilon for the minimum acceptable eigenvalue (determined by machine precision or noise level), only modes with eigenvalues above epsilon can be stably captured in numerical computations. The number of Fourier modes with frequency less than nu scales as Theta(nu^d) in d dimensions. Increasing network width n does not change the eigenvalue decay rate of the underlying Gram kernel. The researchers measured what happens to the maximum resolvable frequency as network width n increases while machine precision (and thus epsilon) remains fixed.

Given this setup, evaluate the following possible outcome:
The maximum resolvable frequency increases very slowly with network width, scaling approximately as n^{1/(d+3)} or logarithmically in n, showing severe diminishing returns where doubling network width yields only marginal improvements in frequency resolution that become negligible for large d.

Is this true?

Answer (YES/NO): NO